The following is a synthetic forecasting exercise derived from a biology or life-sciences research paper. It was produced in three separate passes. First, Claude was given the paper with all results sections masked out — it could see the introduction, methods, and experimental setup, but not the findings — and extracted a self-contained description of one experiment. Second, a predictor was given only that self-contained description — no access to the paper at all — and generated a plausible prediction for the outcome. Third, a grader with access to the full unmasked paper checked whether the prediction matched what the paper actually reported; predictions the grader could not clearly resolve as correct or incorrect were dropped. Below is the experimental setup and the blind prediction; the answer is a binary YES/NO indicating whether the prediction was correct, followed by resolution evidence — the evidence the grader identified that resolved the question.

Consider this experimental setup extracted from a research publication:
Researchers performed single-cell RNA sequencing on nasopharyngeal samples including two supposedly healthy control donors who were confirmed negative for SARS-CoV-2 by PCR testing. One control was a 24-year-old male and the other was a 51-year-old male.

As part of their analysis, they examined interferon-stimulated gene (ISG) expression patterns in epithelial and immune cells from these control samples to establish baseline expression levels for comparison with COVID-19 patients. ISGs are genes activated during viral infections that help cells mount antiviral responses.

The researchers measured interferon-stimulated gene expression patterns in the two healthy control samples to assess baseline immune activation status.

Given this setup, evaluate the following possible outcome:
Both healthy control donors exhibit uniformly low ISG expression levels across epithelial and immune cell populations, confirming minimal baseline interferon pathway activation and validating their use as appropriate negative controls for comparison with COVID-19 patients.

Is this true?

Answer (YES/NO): NO